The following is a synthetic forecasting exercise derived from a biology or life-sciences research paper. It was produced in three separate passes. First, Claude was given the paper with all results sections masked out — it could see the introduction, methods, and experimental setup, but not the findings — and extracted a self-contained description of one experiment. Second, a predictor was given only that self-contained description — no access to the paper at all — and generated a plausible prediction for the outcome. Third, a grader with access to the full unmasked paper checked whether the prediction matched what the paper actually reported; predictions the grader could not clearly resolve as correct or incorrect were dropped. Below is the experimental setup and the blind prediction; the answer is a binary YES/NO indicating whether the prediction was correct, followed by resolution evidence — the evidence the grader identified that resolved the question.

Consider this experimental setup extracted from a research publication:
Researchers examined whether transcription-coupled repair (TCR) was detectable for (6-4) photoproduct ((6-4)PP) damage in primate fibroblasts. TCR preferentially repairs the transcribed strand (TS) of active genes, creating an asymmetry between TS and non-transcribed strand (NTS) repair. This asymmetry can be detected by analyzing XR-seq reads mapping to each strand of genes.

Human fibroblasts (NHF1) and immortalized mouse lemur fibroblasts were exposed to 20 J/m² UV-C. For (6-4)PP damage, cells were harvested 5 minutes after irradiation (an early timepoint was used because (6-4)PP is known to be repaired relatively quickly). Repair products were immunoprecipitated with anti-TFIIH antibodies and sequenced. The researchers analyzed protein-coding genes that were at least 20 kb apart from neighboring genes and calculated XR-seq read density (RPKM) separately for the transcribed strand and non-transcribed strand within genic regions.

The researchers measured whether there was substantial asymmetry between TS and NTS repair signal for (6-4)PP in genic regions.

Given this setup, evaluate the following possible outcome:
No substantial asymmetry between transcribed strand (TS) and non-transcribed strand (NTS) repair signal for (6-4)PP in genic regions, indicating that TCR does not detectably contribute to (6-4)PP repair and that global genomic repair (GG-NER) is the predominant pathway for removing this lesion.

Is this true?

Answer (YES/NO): YES